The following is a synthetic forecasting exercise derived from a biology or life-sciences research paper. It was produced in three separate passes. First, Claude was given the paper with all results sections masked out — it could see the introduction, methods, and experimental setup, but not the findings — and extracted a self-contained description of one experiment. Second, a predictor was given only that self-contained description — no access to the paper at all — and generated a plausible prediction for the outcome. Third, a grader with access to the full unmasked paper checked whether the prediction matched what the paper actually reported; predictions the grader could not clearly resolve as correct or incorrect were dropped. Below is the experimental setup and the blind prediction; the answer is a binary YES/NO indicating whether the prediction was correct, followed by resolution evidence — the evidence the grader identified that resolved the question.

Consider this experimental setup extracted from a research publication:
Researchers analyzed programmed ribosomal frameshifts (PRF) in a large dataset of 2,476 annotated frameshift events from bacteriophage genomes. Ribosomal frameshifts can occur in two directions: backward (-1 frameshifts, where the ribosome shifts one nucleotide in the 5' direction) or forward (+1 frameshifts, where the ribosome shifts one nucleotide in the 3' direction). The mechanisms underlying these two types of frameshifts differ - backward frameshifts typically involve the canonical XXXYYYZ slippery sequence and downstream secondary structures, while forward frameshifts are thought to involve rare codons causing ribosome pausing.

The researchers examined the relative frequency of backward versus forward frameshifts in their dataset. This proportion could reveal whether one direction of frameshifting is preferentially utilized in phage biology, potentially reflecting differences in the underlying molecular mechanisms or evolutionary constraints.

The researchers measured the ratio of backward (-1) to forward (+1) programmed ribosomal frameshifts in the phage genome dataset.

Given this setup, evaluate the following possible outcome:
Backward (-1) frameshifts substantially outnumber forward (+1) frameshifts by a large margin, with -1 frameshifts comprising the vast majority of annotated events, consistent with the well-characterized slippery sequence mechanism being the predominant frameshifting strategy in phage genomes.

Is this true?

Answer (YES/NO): YES